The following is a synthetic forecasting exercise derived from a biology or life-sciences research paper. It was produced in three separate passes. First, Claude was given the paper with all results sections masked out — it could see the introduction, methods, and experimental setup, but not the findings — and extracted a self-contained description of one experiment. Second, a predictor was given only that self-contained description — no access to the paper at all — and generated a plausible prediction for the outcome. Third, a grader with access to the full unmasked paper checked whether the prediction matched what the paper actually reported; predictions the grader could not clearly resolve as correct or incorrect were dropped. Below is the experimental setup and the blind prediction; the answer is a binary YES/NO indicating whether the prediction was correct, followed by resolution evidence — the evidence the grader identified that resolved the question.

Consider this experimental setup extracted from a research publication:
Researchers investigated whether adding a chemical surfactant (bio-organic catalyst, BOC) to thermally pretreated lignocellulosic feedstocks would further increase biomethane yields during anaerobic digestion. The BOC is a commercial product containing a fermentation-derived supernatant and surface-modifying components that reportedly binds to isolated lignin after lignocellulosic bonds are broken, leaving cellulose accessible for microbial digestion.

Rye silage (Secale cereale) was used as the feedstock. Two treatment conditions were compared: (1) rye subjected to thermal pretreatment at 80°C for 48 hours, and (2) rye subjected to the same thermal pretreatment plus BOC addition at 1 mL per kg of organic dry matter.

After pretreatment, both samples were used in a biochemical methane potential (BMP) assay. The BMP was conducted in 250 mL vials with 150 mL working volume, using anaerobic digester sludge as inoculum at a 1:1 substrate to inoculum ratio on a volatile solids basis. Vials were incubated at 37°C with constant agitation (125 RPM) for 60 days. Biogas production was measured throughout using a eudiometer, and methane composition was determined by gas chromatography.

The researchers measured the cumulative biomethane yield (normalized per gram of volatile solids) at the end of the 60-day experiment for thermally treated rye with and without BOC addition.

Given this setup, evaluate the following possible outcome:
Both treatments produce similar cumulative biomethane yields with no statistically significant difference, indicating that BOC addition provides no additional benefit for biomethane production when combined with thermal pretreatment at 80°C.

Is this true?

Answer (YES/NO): YES